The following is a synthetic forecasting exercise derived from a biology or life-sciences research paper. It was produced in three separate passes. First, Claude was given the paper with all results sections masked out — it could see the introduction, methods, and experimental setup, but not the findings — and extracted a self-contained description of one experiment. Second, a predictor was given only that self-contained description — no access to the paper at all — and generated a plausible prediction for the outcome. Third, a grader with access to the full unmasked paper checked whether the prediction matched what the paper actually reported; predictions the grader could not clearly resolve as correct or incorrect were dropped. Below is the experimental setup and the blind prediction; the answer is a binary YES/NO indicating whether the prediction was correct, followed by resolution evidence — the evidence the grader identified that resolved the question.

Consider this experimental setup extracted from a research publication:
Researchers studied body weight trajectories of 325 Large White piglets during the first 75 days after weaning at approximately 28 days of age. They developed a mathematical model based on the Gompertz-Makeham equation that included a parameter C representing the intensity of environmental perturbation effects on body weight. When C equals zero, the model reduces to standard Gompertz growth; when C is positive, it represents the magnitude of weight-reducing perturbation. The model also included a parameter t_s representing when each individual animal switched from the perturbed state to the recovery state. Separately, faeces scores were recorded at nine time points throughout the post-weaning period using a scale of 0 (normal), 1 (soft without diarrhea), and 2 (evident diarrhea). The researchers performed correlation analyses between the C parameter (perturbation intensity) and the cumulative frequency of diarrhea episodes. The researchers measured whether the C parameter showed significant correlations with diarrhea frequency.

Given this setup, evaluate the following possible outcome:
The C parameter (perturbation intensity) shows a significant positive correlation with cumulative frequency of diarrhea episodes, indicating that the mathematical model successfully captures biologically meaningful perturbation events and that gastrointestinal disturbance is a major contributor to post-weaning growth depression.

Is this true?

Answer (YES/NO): NO